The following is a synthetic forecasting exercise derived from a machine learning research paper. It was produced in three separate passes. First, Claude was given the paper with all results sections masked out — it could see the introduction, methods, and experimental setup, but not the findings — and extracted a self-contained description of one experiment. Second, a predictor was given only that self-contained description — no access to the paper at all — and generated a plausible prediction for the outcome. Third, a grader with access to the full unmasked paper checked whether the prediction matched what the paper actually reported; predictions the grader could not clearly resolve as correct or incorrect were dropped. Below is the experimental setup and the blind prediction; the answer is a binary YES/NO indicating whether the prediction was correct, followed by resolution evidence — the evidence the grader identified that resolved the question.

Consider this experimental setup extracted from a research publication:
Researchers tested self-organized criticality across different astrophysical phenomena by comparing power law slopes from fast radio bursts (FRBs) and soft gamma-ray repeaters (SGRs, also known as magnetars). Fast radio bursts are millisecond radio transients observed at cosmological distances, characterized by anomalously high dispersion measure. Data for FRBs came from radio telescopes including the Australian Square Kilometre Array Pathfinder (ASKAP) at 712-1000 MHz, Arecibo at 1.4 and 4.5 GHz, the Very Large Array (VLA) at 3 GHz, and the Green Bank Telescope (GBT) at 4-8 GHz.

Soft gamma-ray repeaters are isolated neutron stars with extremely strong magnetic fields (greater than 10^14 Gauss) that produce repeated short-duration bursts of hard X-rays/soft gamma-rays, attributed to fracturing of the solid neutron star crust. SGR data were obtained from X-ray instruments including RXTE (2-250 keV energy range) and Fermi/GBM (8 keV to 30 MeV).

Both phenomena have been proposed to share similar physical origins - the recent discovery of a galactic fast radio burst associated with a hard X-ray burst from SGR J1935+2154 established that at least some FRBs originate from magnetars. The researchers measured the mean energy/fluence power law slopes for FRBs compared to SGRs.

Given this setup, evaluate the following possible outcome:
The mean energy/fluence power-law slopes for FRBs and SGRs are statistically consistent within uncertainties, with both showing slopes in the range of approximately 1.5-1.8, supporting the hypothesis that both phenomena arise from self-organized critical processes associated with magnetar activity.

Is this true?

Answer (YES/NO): NO